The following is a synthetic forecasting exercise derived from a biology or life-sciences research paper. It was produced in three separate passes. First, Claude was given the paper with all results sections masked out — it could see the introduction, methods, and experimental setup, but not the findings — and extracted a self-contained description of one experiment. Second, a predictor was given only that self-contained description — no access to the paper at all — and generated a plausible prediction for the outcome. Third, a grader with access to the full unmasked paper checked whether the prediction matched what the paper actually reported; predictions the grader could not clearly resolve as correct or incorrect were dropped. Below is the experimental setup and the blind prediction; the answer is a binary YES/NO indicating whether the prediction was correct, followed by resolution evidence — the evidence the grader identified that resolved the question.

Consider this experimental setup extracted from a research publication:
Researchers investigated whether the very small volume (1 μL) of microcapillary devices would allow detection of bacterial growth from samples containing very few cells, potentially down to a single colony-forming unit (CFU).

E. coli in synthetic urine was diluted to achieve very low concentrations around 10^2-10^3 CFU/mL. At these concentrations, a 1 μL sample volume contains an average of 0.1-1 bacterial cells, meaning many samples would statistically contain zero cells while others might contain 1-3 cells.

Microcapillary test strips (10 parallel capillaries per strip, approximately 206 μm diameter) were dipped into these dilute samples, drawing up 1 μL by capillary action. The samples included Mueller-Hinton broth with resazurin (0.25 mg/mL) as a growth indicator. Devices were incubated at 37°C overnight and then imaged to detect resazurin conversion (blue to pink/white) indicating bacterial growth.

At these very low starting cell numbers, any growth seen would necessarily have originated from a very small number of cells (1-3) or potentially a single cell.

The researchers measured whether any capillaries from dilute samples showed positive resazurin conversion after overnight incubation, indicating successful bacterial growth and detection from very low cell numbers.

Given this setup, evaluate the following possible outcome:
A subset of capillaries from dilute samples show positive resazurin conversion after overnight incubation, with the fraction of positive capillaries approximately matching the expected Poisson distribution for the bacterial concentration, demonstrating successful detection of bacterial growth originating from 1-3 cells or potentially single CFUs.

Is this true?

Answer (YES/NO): NO